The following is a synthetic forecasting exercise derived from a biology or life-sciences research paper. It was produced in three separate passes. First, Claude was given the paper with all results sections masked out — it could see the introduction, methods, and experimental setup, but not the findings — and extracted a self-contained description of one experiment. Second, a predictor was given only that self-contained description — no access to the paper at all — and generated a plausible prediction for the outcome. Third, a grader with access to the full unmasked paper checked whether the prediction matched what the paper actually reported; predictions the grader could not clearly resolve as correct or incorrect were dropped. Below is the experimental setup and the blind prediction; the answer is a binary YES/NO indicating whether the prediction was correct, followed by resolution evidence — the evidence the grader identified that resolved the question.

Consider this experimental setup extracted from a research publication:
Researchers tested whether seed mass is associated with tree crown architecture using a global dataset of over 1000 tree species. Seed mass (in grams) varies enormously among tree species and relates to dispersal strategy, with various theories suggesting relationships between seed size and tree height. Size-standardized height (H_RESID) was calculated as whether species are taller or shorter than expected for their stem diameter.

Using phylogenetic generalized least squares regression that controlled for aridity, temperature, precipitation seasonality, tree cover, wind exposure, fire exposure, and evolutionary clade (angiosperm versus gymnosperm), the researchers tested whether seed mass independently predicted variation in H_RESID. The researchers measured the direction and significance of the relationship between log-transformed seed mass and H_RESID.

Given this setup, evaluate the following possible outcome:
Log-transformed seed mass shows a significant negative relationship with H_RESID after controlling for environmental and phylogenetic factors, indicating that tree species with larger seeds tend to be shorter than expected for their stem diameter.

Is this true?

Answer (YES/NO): NO